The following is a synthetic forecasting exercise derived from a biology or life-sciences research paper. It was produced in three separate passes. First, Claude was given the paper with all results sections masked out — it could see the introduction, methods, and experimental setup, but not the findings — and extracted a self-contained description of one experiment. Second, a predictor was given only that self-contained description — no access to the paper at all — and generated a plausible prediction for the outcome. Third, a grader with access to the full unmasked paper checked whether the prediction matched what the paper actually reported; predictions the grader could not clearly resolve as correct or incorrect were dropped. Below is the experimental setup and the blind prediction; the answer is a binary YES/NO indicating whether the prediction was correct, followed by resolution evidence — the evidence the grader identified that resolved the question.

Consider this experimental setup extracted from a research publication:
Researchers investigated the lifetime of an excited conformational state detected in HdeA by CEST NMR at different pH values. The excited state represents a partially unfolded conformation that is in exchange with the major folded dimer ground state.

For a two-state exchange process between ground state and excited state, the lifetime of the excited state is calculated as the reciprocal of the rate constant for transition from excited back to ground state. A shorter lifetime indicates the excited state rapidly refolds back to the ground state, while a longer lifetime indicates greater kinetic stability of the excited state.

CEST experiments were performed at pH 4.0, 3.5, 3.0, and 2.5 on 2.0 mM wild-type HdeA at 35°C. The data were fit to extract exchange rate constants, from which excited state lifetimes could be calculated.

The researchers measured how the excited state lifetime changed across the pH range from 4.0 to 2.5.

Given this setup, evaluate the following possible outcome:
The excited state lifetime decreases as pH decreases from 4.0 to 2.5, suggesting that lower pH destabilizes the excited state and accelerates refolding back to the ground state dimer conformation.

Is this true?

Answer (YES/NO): NO